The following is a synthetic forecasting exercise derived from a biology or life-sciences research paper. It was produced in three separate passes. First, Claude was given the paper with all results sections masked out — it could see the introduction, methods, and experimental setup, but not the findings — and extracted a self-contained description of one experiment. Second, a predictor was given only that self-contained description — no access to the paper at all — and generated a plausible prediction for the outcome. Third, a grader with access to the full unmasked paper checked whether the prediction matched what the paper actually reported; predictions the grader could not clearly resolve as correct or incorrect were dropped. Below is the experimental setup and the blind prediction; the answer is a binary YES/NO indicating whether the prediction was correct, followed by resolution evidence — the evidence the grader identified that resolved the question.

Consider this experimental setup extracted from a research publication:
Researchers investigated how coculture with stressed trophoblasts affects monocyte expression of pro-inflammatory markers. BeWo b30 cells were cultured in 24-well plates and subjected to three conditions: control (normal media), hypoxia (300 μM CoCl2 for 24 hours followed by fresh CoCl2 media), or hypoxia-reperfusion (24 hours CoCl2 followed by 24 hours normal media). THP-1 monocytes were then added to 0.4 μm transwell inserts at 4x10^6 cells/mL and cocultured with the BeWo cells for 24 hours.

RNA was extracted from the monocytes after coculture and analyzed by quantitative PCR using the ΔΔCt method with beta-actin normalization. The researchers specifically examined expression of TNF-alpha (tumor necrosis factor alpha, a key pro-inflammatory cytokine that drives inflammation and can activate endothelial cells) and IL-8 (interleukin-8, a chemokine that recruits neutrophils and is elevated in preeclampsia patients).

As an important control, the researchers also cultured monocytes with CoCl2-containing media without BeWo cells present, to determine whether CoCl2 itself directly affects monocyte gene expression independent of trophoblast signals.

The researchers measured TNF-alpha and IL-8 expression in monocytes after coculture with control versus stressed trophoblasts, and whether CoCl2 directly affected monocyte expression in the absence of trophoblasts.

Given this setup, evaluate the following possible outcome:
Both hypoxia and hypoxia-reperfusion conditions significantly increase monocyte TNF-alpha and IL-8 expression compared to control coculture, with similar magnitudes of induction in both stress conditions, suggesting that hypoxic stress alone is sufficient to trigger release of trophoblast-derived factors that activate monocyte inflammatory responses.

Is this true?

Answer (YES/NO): NO